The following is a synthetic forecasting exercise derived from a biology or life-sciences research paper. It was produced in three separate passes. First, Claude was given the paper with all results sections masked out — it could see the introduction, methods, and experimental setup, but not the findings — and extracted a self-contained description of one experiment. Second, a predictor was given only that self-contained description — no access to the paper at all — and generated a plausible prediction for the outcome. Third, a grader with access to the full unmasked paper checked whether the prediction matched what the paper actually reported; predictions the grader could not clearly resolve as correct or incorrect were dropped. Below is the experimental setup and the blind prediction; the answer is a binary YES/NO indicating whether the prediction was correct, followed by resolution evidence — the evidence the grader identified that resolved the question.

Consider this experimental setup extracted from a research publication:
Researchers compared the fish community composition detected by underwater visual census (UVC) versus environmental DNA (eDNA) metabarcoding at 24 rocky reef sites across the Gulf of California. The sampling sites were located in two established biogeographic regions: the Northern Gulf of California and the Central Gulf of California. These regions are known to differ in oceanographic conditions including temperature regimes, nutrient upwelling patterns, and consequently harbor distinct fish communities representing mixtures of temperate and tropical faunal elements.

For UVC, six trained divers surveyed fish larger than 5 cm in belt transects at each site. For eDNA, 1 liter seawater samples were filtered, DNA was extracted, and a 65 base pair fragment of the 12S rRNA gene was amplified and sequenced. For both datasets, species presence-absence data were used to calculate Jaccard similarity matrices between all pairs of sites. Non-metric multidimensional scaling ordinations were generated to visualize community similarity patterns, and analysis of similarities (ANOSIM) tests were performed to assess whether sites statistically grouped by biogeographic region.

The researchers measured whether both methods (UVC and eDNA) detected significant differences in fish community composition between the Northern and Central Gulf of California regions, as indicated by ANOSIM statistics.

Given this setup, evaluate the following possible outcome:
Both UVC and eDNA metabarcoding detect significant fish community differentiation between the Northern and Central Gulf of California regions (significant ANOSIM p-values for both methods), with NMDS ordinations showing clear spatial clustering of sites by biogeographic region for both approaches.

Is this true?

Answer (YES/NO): NO